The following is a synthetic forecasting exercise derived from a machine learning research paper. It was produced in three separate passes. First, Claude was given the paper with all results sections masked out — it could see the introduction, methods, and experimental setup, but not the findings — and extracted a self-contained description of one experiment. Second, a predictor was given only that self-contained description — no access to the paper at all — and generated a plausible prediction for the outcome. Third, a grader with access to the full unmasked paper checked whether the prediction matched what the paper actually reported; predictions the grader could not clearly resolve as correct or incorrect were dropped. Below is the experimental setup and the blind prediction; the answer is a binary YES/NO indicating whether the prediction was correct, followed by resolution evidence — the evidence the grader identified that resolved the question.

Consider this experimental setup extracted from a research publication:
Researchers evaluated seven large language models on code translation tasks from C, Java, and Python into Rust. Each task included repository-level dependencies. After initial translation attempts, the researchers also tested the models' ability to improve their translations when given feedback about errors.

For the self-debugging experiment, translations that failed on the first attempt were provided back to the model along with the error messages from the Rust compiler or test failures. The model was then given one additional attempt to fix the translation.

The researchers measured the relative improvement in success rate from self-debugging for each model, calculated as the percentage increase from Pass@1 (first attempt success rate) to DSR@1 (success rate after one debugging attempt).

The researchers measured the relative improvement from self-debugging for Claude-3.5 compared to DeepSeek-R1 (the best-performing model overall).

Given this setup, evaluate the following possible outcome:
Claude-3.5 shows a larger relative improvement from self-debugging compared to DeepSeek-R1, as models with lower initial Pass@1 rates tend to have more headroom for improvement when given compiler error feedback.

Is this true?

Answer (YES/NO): YES